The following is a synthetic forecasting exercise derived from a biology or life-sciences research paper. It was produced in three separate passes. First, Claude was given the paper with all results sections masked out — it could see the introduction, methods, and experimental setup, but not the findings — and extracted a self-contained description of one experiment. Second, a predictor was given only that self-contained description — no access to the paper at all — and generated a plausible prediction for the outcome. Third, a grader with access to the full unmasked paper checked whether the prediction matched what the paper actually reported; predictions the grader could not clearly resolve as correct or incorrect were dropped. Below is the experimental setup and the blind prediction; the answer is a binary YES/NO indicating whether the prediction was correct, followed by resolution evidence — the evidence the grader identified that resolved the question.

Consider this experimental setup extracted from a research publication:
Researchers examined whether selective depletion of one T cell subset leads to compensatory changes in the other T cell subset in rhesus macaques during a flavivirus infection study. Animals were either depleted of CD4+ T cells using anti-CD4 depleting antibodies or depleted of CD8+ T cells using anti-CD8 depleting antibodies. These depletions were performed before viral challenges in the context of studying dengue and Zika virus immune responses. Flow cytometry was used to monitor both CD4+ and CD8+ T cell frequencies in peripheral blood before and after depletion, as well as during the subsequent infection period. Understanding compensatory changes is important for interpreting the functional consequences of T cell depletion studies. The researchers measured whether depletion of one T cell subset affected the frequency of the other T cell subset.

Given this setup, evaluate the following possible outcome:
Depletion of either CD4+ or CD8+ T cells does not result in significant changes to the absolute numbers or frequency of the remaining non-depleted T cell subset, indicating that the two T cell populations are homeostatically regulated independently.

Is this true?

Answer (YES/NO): NO